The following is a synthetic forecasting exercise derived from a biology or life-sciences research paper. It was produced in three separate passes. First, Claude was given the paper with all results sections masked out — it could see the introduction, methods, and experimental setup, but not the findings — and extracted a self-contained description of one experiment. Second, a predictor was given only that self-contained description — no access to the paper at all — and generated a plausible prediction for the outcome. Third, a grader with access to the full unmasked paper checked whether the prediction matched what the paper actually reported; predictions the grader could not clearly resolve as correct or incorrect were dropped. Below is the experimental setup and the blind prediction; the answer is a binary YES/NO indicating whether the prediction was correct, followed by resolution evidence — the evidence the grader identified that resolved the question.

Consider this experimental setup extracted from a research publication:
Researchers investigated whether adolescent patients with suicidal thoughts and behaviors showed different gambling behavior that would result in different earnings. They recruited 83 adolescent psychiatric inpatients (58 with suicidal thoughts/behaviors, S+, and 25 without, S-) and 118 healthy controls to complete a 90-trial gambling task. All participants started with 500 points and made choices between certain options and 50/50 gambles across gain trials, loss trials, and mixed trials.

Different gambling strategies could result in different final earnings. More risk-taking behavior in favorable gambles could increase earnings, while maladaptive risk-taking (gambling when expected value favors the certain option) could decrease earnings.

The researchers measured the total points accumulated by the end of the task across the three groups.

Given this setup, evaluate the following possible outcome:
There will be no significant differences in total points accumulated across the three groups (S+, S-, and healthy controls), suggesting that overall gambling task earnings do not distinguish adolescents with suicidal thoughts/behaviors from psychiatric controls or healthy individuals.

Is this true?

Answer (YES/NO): YES